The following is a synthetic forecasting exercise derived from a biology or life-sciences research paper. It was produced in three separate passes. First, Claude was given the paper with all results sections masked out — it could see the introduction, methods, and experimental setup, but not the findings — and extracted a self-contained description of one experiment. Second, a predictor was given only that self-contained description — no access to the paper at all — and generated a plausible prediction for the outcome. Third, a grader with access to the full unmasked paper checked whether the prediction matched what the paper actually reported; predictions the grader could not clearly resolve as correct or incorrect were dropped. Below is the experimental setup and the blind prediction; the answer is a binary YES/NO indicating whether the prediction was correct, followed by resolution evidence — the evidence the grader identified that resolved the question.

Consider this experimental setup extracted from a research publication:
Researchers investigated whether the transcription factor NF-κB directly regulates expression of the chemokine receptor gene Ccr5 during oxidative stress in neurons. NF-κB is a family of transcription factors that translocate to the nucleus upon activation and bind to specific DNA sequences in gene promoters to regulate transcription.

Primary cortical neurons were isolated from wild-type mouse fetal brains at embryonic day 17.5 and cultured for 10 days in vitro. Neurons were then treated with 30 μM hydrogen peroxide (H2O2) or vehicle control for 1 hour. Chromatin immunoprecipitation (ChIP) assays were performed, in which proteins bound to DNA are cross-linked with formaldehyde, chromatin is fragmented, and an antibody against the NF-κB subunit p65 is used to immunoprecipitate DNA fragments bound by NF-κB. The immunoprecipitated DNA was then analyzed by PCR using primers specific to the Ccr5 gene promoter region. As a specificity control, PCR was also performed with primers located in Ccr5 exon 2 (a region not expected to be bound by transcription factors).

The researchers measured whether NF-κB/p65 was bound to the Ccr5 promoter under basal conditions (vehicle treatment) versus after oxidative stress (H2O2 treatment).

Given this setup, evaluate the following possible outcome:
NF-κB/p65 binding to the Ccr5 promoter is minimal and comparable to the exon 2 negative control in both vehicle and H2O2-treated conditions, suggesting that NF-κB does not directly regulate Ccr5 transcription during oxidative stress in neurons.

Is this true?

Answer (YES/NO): NO